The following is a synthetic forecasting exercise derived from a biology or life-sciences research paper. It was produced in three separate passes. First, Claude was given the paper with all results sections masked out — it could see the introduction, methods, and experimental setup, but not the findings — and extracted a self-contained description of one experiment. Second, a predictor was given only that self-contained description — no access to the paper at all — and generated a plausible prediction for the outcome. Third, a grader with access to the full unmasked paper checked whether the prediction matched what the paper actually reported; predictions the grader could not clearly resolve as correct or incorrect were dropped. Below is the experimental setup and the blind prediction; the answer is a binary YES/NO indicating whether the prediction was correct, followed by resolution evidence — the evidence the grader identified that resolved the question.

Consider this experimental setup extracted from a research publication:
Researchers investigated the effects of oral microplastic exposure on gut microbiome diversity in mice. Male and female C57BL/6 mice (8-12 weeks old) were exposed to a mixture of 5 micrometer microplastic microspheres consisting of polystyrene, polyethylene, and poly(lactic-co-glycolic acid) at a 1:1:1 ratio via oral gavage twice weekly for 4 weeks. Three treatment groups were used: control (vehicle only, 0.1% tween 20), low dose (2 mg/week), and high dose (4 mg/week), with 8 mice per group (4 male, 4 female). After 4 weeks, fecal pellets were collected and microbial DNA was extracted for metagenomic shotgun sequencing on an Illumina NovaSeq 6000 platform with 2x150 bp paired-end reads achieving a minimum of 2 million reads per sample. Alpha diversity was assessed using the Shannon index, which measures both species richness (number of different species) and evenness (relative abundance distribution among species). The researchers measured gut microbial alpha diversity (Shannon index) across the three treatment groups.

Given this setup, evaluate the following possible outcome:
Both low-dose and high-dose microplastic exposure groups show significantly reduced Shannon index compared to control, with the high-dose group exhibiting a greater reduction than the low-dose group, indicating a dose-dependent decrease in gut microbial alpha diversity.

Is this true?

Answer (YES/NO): NO